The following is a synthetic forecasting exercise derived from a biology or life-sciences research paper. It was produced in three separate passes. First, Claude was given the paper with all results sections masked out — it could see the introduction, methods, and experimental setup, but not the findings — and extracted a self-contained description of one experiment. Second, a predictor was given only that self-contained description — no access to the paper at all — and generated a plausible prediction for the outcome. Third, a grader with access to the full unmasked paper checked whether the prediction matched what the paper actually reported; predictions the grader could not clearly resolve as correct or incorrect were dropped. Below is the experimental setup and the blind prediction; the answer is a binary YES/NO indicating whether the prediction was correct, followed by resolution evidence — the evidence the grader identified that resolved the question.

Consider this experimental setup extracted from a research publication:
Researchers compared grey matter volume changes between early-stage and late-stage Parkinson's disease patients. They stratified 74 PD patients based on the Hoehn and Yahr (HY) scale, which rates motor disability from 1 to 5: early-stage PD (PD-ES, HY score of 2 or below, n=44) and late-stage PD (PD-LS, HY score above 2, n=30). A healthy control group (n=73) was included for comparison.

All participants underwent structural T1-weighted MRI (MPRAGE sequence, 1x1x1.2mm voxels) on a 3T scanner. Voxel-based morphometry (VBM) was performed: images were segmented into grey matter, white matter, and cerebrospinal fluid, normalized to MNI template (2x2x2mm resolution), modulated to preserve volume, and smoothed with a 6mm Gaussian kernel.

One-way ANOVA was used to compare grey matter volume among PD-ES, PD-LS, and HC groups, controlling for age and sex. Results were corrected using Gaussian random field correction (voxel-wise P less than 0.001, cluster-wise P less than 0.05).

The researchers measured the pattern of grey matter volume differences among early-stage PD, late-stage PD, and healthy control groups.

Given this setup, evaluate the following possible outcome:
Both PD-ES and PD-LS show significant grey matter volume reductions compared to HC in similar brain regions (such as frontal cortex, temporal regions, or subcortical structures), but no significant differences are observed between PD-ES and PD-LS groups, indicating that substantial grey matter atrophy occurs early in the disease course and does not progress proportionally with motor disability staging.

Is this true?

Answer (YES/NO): NO